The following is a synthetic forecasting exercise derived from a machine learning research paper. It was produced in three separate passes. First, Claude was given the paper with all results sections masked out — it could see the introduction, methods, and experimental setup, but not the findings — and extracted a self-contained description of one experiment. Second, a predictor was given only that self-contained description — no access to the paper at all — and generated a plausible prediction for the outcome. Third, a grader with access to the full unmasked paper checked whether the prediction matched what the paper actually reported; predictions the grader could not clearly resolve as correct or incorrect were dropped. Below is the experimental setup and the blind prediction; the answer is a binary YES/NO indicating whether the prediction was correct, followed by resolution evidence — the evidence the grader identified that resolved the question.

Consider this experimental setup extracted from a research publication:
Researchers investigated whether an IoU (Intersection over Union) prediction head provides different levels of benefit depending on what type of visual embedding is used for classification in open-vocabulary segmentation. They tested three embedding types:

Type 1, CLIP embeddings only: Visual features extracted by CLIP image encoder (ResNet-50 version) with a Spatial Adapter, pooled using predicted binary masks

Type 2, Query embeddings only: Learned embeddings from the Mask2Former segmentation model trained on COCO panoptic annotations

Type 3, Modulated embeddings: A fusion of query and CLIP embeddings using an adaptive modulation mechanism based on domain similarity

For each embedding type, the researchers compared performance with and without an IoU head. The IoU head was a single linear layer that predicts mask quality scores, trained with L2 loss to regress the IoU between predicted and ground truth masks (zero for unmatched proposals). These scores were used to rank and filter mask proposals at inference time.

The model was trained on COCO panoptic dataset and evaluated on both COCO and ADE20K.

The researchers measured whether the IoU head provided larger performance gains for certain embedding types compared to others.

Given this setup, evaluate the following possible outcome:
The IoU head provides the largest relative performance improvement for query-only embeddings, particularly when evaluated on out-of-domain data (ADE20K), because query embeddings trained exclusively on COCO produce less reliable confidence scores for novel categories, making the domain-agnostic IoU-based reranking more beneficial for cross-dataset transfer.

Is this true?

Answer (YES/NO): NO